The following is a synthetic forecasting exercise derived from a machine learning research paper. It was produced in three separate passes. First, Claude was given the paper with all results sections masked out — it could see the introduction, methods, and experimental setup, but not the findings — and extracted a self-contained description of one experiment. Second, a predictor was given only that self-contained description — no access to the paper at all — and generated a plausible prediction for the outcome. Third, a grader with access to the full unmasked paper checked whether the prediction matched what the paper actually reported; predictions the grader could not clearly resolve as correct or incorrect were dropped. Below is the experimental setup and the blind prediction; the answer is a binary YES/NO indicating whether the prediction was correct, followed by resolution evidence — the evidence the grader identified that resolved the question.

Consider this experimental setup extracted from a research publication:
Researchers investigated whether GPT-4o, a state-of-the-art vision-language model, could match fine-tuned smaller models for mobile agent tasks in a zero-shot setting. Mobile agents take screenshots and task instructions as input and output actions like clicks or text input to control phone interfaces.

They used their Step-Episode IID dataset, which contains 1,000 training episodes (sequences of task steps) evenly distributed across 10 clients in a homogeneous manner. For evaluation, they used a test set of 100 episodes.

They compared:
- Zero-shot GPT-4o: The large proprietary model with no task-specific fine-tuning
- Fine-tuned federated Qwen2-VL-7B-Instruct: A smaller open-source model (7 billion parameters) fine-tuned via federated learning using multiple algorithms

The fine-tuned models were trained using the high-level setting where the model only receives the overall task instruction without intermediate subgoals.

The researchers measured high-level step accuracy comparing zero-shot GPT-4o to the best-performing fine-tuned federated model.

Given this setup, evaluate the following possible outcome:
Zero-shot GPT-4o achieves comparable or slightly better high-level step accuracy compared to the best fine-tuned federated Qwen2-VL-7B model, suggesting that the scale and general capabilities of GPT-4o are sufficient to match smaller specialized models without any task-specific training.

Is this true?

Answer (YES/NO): NO